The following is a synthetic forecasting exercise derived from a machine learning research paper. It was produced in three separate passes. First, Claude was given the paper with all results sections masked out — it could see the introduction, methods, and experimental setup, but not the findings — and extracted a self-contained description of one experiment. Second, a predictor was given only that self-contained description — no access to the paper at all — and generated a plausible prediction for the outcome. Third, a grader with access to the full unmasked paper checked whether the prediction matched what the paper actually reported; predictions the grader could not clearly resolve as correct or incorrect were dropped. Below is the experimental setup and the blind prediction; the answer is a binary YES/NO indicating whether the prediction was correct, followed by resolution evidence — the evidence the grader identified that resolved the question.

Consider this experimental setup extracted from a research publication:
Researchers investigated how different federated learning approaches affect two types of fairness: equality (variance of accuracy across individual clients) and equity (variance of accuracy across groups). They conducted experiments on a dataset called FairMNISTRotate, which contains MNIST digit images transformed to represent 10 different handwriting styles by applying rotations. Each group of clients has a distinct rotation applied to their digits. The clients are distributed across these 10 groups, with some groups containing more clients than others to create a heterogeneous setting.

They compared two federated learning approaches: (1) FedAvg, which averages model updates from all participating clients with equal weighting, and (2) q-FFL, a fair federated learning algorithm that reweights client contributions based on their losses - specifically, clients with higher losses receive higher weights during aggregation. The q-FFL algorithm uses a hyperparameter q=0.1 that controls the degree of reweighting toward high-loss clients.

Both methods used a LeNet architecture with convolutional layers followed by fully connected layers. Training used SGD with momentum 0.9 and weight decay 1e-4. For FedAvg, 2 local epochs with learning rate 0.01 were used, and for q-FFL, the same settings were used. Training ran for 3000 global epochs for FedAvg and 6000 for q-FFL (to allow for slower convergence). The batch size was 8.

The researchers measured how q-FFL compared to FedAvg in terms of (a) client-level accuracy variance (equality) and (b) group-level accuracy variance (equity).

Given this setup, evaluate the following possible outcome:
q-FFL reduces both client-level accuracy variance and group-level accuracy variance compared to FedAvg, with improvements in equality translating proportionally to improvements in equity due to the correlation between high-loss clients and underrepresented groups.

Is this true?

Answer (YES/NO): NO